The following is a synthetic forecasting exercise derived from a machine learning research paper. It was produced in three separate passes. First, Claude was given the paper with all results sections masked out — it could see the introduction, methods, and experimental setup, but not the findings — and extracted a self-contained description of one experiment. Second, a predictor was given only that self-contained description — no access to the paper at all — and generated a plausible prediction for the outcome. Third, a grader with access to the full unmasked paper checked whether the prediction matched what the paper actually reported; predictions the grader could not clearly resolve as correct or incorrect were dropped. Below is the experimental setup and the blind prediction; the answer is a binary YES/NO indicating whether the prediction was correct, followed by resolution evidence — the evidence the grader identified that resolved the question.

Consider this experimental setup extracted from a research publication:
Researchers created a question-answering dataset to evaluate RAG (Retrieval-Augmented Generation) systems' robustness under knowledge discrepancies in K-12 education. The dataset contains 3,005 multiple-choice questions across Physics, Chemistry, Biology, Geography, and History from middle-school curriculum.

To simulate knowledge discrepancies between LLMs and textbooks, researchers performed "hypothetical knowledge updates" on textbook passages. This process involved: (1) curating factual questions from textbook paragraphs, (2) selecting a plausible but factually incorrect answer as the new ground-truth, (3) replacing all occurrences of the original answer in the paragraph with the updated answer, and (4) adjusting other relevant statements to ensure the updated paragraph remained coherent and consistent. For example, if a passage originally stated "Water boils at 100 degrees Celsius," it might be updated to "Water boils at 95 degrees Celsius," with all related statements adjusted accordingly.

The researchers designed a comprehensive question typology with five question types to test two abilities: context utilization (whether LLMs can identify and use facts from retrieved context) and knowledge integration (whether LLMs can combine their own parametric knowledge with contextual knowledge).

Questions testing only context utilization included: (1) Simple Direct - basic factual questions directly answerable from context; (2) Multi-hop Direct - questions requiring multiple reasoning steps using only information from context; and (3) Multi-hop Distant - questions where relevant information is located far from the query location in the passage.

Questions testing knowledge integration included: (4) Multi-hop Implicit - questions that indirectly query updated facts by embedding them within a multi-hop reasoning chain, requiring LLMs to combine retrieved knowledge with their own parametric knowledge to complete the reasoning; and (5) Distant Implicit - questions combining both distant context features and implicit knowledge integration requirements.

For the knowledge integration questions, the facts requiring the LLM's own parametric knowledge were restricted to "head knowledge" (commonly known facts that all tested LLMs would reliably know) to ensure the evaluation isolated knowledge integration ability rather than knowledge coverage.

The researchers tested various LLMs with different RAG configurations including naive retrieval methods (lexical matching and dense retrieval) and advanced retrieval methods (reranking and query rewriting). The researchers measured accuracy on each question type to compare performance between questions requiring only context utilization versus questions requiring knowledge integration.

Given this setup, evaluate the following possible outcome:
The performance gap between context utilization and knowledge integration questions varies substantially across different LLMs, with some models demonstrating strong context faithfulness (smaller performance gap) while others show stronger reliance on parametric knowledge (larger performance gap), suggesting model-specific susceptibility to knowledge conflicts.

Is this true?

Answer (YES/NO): YES